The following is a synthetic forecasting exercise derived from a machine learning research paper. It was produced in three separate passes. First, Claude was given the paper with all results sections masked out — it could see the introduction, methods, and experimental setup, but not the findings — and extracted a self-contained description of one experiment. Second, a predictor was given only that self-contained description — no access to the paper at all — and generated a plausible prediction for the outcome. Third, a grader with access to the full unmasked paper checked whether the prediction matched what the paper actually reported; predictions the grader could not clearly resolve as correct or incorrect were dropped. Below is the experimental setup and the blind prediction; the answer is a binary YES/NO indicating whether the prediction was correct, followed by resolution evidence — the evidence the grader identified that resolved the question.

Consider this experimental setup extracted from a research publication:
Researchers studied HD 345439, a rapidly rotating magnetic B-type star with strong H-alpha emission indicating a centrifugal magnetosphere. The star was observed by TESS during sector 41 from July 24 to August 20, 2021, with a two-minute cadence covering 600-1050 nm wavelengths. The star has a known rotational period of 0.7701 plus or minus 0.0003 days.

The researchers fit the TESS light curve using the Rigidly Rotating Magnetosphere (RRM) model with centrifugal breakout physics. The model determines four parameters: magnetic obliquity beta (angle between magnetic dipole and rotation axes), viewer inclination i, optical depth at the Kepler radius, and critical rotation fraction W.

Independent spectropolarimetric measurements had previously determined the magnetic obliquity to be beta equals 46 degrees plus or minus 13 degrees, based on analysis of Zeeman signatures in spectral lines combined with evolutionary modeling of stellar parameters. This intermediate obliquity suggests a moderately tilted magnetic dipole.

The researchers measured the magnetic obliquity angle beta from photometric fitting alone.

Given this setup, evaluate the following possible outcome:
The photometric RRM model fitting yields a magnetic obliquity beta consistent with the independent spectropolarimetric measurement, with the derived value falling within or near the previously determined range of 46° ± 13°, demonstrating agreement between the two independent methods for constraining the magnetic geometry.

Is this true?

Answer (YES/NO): NO